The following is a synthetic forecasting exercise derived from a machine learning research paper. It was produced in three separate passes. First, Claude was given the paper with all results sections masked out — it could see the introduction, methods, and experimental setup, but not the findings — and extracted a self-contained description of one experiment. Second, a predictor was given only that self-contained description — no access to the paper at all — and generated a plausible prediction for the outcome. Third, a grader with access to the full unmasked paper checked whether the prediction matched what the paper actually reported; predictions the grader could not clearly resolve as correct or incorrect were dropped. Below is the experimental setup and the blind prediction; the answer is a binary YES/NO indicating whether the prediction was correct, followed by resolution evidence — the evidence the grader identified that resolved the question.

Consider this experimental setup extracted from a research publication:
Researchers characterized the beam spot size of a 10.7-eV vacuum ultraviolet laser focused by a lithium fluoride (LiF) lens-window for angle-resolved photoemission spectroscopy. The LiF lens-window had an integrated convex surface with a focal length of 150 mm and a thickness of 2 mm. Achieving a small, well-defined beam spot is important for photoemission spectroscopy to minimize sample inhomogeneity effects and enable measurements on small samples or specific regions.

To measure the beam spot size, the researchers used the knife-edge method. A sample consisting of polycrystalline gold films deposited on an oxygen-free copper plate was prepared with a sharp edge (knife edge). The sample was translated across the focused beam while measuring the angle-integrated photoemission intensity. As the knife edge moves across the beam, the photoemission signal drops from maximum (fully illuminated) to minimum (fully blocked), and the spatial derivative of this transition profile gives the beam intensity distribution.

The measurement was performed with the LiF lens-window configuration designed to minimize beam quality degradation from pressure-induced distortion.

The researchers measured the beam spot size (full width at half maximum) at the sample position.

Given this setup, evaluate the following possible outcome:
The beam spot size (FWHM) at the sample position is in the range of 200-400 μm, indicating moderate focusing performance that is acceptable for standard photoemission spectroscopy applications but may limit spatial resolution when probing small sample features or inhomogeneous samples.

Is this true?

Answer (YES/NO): NO